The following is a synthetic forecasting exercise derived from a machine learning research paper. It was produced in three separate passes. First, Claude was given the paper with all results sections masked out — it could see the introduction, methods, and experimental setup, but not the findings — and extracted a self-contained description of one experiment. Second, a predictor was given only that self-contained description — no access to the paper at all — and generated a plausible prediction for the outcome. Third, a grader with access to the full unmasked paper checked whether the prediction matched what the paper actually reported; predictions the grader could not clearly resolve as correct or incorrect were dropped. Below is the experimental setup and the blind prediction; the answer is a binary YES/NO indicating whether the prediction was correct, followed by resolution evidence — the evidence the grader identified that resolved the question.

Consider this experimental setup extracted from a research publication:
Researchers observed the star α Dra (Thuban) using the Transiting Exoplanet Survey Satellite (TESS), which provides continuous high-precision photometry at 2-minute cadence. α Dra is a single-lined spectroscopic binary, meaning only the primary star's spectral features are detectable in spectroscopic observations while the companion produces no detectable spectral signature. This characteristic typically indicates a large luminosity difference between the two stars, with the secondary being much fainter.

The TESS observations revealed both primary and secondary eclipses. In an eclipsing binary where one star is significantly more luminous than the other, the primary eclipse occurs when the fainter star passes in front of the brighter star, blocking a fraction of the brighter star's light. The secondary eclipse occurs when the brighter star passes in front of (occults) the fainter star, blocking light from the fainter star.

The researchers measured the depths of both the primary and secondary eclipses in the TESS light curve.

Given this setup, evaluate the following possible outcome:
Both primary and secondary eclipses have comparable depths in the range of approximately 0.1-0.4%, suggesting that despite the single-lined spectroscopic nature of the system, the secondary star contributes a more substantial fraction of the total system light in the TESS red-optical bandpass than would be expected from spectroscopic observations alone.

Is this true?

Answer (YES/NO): NO